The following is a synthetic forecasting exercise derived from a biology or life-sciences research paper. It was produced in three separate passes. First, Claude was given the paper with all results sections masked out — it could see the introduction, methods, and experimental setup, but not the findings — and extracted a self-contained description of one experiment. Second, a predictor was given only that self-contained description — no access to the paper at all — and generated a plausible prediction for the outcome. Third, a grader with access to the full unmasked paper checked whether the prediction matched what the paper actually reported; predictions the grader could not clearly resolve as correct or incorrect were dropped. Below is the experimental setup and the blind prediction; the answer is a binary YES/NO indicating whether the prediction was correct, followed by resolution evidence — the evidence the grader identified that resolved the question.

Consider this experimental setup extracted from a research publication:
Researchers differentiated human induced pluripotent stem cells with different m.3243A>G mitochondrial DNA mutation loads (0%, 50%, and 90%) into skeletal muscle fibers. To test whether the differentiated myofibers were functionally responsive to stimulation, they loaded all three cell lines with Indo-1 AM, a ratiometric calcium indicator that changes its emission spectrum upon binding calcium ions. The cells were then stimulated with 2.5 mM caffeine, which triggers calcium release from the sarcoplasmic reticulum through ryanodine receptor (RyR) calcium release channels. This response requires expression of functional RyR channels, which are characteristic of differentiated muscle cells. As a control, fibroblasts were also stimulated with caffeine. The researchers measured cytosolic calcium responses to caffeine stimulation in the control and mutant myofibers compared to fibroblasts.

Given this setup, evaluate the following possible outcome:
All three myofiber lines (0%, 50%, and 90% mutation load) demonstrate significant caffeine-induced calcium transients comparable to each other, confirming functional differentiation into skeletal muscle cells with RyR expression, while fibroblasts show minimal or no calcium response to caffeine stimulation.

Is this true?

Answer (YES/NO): YES